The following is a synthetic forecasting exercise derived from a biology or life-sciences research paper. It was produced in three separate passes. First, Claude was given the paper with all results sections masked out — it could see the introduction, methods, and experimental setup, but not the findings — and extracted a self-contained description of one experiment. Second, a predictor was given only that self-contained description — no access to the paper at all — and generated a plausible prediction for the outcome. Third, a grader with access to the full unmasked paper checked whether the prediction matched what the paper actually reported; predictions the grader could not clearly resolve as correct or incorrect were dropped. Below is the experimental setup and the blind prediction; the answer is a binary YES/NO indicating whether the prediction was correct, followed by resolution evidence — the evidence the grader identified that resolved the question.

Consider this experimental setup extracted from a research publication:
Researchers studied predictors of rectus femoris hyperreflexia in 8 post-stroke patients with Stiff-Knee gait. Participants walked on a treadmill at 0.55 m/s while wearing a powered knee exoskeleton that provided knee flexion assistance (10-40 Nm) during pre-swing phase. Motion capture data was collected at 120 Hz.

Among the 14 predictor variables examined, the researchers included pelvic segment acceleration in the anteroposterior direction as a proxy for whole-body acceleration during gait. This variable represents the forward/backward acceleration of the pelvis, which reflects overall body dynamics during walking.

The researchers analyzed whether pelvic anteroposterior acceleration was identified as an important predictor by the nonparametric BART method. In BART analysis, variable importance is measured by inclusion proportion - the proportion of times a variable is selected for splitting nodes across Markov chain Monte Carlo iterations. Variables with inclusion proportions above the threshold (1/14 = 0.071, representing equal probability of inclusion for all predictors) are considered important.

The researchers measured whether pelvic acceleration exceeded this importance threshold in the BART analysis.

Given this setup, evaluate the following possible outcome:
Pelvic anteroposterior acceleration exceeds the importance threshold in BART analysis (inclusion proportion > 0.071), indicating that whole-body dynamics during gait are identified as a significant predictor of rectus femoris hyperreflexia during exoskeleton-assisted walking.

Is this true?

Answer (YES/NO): NO